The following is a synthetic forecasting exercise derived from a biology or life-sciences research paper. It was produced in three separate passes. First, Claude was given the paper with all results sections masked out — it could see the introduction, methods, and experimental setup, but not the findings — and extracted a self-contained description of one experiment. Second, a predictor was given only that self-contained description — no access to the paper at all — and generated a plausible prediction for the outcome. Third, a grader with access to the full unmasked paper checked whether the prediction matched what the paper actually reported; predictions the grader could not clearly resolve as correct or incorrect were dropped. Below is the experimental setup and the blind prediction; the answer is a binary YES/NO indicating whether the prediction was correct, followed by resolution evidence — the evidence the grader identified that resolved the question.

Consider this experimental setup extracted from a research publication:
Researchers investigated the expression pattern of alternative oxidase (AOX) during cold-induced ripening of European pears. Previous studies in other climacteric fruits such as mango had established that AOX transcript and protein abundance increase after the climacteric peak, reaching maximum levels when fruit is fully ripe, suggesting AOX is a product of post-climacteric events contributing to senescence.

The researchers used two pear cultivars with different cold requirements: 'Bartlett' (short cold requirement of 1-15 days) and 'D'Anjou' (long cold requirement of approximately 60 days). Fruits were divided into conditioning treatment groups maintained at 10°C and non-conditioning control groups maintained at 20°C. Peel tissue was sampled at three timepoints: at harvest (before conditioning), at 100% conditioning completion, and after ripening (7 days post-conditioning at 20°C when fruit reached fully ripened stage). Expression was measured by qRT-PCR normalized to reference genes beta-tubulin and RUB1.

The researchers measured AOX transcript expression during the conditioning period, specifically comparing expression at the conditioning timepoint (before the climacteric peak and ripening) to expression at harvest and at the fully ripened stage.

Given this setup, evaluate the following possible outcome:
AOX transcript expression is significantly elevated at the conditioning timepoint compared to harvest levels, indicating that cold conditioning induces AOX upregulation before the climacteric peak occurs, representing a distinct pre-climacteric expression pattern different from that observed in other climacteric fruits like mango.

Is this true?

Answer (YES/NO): YES